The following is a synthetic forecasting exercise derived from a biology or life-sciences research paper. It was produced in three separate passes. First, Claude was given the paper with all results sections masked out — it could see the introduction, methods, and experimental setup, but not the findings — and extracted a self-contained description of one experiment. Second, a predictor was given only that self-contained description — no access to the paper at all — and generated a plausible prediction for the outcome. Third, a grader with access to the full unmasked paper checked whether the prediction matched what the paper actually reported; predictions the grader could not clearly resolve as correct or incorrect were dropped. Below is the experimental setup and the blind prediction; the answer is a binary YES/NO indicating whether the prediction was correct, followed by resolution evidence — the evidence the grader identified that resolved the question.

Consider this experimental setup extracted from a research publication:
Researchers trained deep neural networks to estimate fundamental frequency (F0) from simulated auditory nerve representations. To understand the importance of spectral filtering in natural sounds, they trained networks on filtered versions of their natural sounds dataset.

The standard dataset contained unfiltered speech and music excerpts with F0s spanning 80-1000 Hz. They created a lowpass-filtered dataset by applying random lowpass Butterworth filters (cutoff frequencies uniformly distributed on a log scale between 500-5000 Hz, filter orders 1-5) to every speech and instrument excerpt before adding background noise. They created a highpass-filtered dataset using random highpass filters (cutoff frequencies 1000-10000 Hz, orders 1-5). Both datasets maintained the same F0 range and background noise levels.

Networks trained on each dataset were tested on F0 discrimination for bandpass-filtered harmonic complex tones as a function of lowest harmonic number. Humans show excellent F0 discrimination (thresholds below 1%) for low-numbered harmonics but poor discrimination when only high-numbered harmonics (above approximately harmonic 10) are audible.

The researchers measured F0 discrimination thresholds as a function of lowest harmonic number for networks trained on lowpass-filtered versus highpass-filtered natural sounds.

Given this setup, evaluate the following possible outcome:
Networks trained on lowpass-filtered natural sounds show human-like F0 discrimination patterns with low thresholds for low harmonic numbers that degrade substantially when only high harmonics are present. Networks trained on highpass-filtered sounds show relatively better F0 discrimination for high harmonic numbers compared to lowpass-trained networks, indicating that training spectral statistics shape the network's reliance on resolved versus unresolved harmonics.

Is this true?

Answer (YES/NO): YES